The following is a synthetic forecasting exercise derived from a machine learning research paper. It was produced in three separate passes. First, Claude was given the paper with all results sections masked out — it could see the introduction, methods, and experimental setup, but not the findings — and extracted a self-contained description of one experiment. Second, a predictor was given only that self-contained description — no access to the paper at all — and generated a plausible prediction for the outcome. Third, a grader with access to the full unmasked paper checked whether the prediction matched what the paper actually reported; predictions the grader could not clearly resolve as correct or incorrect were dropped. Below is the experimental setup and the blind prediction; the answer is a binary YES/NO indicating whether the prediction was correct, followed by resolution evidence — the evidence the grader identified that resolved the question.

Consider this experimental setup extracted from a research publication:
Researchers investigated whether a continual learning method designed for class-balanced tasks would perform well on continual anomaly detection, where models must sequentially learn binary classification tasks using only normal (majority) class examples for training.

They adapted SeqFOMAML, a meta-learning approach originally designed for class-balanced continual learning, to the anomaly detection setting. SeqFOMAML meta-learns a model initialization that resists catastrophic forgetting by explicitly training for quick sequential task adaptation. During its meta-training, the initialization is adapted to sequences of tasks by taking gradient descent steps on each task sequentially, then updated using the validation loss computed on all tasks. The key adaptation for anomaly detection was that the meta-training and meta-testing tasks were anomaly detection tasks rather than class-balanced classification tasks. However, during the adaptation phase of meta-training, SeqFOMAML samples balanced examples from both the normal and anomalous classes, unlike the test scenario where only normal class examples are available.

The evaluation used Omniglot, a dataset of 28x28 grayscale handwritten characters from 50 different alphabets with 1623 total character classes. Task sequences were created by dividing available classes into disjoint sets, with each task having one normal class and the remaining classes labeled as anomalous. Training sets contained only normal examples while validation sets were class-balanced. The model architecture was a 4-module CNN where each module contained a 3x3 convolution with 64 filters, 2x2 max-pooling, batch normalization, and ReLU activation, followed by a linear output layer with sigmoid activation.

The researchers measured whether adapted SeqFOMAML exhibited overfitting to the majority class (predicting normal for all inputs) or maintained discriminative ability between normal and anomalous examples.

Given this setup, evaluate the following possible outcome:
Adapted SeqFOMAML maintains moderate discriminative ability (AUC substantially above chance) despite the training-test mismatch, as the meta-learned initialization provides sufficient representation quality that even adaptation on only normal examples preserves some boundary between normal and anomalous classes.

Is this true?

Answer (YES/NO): NO